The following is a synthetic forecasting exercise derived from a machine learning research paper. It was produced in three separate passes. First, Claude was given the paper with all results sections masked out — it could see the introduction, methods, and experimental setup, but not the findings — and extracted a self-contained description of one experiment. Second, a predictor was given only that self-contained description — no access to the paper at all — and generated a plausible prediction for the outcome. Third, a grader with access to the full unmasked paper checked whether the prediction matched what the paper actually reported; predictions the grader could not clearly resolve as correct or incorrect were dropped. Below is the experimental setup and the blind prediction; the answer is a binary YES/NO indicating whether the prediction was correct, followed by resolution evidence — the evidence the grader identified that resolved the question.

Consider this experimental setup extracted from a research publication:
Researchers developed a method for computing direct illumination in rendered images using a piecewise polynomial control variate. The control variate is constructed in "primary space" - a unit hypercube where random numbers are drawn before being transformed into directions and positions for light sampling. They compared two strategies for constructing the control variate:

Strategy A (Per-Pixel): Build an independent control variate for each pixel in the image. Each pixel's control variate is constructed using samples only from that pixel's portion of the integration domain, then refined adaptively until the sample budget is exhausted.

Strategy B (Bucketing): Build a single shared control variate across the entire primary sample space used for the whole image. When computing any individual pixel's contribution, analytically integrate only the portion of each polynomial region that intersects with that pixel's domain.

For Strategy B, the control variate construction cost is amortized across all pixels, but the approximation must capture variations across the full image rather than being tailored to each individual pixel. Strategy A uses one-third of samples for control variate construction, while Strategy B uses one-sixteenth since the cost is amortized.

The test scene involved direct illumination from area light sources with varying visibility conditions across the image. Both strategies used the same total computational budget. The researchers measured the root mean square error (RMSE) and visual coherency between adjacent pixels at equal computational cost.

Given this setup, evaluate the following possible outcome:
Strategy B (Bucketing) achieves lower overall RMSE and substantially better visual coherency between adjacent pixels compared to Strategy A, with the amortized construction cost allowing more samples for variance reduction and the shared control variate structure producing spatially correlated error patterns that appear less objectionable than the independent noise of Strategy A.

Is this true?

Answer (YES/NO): YES